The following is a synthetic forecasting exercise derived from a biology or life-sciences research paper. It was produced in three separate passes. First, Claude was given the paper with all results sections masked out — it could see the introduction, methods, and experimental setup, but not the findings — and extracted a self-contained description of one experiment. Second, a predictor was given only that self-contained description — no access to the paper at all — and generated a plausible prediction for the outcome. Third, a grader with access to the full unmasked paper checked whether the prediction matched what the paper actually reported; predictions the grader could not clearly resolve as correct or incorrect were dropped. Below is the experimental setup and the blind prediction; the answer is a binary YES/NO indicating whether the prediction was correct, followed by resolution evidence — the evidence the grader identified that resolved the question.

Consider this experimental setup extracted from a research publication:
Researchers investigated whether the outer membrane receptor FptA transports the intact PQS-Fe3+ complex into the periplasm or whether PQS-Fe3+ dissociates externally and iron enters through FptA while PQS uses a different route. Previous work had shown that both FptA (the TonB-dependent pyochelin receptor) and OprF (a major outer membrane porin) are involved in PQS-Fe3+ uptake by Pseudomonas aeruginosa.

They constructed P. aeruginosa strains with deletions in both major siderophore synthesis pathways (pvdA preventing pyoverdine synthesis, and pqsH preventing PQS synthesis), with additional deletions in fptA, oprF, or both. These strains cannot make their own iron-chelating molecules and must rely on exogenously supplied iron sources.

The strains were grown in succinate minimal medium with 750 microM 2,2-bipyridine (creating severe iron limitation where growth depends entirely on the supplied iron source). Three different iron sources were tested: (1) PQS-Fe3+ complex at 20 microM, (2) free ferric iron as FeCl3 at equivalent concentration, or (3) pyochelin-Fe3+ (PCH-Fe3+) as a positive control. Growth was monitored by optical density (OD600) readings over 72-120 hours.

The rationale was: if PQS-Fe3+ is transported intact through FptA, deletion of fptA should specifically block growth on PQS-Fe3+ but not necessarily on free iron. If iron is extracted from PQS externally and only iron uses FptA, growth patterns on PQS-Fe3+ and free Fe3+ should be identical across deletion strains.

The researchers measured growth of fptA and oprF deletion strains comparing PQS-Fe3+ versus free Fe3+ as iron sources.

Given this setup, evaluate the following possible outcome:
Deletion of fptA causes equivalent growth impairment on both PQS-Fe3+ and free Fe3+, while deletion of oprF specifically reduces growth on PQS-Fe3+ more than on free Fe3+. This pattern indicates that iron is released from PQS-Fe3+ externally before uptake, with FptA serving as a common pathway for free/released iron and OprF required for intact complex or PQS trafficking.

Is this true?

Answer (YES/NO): NO